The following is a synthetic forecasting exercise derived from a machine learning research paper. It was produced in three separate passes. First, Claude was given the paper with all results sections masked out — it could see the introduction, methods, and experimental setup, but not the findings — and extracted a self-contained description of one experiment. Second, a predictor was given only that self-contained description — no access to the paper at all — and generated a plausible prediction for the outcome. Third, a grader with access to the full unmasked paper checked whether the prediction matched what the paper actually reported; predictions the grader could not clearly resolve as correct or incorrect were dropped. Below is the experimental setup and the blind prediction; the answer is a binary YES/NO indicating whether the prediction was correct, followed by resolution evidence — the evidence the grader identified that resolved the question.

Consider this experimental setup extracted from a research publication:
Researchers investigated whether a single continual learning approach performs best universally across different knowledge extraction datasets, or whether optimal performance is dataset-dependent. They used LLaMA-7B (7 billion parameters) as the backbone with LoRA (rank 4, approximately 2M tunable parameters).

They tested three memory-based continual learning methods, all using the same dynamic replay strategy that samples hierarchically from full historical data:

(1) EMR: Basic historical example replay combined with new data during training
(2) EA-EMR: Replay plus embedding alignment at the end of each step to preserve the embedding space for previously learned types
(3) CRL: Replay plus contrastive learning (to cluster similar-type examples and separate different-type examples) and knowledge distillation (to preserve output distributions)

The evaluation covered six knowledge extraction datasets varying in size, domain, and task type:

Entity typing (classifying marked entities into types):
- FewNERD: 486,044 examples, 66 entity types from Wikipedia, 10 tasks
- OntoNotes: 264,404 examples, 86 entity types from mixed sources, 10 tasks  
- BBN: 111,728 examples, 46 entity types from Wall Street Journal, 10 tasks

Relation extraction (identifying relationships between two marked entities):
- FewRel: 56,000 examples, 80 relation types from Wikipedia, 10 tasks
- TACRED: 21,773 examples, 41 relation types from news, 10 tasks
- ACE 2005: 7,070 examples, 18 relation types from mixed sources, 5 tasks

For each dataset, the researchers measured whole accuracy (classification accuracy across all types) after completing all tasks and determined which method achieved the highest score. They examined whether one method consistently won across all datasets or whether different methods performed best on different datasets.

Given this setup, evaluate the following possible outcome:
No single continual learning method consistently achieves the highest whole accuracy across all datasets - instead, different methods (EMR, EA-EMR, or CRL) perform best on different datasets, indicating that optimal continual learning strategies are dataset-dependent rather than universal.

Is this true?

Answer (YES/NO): YES